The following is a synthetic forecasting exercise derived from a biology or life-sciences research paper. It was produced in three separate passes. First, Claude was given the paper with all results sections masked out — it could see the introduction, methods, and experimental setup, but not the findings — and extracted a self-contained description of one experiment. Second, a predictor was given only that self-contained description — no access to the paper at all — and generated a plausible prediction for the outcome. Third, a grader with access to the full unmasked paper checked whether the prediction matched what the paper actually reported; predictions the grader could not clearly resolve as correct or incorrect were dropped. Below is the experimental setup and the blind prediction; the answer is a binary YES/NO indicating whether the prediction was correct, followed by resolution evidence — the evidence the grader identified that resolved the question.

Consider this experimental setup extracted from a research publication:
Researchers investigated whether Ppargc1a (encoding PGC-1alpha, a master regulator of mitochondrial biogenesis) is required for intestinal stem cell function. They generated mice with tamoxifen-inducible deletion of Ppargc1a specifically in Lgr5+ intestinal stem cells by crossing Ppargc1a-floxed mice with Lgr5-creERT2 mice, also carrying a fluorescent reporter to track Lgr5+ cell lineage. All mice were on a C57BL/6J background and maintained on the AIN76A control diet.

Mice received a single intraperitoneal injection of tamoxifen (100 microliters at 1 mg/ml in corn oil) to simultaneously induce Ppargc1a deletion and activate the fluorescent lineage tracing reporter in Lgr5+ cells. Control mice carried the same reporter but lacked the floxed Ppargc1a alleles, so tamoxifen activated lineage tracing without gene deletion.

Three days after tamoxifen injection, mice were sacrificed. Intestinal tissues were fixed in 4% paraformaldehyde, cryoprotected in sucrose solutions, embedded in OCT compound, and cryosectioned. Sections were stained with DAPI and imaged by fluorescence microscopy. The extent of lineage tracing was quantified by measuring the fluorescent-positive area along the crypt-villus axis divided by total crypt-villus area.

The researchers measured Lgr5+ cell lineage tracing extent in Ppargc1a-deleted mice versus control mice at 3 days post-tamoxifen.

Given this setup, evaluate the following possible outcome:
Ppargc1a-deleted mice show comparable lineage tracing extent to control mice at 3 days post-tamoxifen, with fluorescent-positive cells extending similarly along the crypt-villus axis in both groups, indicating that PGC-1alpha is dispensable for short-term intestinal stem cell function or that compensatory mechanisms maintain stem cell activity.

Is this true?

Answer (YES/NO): NO